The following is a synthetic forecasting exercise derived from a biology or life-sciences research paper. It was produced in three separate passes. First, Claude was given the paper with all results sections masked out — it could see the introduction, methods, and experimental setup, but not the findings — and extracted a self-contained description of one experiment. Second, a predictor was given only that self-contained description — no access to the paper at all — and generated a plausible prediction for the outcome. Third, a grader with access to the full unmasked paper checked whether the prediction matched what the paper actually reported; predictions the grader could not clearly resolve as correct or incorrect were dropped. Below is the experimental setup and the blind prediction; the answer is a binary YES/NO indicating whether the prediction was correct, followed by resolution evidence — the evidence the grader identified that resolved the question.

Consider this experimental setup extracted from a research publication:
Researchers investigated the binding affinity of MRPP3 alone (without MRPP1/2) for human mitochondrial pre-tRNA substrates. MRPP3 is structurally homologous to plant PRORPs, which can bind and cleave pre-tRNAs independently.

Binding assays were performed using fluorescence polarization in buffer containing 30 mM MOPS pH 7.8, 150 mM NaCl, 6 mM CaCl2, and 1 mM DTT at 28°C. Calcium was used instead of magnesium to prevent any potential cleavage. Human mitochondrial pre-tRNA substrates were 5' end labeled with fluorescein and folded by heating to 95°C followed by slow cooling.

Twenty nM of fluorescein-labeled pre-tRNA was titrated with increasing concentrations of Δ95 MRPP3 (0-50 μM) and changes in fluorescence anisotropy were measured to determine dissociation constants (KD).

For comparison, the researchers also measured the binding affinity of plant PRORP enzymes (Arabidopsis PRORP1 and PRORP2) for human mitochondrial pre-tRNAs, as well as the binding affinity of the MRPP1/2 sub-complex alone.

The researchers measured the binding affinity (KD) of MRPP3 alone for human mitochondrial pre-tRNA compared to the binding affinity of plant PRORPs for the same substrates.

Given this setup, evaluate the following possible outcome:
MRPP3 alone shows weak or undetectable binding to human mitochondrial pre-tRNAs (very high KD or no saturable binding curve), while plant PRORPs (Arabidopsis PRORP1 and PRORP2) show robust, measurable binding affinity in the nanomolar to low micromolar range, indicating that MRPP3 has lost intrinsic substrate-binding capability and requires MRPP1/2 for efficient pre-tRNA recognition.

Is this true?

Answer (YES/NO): NO